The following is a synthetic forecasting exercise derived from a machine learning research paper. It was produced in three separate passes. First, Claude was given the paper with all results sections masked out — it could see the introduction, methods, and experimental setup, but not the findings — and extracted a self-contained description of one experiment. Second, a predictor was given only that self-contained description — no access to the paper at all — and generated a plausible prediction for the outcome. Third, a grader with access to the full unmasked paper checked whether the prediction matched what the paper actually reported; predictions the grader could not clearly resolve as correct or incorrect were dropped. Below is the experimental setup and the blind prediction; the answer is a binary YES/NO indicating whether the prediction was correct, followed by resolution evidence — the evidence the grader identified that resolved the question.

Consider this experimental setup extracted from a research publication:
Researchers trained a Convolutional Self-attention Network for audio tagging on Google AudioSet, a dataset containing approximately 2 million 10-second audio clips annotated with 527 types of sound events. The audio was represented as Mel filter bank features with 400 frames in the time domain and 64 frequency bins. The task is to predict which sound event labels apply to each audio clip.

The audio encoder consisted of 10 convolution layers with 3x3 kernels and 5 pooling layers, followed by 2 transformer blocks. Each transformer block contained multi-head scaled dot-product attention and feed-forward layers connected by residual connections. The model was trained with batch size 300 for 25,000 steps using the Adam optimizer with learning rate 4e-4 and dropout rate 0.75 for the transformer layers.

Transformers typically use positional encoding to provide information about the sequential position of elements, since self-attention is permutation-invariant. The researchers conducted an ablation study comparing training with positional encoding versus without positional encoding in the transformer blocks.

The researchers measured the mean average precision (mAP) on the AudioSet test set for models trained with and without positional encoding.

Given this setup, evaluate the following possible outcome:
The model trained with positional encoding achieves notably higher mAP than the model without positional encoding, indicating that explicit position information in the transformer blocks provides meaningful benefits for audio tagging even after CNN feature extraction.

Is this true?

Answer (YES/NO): NO